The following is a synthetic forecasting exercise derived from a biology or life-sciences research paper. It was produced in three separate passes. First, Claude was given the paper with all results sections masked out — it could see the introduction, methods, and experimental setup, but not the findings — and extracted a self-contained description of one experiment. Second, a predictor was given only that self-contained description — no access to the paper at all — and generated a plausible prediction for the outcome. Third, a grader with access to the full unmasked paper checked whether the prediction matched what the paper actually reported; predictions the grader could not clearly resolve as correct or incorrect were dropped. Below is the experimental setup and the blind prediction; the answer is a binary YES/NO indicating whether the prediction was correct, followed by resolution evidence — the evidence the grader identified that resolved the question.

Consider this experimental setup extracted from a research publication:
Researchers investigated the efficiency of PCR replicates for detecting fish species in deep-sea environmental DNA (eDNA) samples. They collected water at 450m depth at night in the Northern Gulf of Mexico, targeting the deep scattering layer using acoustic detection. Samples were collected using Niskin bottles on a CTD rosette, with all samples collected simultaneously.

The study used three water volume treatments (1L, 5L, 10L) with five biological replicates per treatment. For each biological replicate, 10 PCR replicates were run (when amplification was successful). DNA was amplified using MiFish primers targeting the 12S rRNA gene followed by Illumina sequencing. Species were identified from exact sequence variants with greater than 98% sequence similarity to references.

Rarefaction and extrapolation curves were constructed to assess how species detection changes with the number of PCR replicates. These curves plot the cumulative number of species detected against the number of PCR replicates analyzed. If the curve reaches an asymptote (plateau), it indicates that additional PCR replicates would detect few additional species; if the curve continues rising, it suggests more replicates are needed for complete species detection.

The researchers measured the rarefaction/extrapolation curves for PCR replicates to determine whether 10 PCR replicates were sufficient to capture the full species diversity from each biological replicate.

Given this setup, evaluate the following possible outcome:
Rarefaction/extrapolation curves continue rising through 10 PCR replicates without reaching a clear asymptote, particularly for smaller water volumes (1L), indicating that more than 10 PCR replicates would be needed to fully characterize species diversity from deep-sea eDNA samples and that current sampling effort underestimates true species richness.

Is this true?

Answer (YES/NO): YES